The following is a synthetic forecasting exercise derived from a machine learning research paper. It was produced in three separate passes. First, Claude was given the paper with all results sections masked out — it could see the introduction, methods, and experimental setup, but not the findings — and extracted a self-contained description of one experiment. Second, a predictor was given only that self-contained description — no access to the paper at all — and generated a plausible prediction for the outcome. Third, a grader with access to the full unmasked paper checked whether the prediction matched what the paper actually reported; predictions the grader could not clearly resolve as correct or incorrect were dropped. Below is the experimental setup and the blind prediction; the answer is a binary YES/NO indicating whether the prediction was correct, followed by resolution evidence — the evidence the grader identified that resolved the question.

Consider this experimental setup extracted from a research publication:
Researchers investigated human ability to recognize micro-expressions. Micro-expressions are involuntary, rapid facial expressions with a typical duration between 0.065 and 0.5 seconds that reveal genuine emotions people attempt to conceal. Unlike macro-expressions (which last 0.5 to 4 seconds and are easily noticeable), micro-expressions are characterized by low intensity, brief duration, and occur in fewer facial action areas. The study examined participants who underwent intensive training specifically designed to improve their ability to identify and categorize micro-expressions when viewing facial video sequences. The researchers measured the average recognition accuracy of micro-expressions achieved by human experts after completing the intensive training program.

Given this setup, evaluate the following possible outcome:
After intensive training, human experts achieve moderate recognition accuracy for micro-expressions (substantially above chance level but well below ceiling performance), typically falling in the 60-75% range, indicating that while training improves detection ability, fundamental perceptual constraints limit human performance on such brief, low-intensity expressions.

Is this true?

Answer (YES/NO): NO